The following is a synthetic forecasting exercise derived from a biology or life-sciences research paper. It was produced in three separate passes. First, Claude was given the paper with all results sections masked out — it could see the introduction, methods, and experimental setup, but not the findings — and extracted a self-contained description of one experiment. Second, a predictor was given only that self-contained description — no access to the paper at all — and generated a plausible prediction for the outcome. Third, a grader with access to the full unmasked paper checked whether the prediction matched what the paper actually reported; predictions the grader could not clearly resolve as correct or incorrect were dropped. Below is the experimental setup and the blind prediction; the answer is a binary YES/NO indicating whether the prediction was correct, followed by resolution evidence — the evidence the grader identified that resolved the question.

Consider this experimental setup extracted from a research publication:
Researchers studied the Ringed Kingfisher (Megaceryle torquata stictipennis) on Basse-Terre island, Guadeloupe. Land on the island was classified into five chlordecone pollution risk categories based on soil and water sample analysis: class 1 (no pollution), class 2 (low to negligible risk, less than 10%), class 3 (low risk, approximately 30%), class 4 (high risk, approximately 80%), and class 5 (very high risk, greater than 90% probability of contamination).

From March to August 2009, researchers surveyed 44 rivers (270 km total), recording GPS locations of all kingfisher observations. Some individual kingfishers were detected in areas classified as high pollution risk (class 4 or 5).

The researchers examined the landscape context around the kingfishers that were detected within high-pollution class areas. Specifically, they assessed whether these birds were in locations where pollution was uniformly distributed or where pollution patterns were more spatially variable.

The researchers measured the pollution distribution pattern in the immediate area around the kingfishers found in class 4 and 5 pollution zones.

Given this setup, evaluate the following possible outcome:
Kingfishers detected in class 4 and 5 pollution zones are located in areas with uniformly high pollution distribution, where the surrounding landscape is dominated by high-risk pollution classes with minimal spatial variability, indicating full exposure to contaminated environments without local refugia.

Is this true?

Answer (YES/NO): NO